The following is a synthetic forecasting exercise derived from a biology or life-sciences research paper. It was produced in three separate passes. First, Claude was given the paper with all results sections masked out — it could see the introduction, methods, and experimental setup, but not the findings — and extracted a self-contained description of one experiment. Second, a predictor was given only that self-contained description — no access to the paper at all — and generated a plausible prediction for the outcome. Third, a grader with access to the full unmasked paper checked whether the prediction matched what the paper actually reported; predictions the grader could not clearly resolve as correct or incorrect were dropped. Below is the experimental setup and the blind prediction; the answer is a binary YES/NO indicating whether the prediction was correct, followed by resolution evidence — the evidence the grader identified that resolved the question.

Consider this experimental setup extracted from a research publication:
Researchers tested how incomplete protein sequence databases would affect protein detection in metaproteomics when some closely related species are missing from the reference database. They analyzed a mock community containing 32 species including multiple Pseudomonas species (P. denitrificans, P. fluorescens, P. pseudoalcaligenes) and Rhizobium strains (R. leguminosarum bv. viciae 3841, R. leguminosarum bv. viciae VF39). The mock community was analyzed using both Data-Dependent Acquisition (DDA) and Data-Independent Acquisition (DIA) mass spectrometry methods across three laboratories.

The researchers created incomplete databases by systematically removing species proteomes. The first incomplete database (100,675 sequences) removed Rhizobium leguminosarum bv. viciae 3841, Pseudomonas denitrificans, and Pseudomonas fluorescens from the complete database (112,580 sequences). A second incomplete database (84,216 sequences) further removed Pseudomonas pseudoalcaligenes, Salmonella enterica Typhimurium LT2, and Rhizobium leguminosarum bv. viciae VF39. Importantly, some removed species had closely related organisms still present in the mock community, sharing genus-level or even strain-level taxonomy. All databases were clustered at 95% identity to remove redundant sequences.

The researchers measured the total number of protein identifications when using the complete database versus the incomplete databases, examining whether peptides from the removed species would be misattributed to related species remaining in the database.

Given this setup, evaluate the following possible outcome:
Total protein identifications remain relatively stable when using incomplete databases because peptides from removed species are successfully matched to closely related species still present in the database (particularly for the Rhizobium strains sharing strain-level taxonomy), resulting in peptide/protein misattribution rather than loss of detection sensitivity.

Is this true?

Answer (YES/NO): NO